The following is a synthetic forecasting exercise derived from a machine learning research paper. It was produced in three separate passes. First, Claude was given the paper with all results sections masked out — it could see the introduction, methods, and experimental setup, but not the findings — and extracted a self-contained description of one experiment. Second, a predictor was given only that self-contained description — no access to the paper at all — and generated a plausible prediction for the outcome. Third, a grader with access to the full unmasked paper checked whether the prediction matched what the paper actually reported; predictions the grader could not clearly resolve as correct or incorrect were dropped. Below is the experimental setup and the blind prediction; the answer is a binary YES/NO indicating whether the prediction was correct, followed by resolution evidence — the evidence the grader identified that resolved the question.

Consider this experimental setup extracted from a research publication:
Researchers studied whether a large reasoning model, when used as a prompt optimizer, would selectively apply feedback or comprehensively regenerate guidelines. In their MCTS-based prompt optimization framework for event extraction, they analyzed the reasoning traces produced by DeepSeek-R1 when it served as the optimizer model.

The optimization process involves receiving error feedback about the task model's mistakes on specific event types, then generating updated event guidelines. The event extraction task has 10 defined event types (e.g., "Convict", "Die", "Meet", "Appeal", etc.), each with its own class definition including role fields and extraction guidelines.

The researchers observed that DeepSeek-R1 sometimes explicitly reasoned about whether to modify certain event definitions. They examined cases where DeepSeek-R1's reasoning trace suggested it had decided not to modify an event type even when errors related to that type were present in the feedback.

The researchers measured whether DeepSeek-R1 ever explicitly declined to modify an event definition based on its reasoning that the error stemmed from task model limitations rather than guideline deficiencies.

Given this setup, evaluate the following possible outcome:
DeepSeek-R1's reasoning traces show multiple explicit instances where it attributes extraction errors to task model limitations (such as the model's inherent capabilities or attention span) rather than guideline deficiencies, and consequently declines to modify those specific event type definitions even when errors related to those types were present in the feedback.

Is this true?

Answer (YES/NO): NO